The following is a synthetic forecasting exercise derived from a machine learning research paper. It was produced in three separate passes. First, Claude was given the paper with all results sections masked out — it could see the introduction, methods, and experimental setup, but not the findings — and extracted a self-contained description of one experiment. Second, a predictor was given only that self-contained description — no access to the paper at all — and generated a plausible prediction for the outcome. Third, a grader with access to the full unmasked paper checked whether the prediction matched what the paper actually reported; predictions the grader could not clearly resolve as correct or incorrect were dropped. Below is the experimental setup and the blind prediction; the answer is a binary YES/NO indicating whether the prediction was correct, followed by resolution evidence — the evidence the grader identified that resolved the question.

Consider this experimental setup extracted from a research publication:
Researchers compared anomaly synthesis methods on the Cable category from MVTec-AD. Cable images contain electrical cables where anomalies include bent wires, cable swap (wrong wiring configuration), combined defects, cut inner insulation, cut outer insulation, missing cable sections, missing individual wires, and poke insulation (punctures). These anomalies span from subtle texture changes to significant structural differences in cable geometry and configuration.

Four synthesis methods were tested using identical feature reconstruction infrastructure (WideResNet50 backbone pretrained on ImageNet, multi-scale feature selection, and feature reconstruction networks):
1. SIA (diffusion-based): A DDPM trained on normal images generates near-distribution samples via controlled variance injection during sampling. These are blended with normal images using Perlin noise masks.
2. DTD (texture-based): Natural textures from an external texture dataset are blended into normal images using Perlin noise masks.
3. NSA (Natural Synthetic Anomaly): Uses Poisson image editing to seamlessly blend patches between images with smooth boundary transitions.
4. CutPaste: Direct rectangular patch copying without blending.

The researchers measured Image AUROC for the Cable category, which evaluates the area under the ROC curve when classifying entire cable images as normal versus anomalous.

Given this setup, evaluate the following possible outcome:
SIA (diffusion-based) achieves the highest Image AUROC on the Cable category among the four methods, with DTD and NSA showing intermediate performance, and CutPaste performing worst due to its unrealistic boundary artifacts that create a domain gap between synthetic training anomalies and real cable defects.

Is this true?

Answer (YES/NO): NO